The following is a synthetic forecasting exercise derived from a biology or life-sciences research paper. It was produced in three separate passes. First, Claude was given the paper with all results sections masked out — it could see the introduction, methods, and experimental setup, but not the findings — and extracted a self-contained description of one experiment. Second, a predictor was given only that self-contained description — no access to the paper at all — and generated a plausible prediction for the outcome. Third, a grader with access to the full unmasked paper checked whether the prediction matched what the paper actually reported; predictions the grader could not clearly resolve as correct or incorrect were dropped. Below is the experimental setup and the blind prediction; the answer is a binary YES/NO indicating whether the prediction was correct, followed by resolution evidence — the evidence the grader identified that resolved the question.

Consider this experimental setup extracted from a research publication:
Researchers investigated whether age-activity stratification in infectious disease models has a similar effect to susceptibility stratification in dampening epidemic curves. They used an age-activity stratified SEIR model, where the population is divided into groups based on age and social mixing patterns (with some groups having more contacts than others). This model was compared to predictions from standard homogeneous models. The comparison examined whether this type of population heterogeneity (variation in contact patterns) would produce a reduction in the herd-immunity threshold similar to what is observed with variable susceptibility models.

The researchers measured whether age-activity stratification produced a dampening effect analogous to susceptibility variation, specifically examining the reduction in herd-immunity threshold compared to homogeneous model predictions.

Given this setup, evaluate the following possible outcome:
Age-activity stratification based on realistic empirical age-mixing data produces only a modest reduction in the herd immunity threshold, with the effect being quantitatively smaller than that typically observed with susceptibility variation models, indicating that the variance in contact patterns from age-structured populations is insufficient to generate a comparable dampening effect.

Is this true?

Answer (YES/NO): NO